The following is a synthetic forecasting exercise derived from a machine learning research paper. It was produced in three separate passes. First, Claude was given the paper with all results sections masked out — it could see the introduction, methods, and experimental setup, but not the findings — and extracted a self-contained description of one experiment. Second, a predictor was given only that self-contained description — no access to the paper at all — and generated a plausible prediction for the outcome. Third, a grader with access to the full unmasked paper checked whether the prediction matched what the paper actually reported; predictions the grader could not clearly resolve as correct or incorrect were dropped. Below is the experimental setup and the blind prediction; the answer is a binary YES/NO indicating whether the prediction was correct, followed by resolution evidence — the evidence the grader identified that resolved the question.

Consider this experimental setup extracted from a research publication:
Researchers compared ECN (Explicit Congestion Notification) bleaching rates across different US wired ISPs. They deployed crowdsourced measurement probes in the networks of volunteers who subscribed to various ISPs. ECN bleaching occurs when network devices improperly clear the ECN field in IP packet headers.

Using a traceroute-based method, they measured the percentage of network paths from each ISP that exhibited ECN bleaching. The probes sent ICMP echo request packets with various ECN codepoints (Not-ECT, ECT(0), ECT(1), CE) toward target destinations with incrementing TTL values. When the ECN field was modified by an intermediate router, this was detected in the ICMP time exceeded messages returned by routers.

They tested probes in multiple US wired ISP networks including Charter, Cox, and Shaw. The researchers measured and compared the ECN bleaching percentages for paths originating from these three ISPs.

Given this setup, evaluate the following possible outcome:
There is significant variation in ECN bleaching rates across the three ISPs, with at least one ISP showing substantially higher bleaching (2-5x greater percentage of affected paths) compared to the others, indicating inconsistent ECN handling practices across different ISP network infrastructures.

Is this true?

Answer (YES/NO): YES